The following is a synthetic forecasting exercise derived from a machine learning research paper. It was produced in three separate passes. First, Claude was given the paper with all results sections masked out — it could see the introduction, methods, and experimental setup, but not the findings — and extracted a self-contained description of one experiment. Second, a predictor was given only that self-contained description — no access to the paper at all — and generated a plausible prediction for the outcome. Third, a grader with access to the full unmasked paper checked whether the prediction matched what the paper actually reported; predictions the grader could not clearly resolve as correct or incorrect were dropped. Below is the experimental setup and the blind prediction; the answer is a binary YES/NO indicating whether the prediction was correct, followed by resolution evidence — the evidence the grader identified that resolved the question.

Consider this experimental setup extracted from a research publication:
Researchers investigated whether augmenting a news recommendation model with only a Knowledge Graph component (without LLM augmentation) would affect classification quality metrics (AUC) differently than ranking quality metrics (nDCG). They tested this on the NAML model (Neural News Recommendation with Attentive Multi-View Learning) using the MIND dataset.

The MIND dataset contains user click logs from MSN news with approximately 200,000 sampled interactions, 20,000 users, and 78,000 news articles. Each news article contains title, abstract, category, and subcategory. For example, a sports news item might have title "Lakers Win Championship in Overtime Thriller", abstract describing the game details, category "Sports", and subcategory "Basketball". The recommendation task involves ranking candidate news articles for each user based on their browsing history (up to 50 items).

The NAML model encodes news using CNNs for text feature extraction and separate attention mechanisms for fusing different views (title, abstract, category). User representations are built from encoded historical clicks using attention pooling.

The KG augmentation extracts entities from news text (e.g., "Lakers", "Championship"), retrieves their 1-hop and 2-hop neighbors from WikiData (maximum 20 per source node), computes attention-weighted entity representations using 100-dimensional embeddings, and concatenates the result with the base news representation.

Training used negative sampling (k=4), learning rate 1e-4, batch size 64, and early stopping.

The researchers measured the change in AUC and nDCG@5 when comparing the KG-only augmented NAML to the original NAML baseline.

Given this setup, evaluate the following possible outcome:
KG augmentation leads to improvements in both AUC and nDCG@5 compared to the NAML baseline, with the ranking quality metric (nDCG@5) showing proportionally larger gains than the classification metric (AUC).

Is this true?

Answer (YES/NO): NO